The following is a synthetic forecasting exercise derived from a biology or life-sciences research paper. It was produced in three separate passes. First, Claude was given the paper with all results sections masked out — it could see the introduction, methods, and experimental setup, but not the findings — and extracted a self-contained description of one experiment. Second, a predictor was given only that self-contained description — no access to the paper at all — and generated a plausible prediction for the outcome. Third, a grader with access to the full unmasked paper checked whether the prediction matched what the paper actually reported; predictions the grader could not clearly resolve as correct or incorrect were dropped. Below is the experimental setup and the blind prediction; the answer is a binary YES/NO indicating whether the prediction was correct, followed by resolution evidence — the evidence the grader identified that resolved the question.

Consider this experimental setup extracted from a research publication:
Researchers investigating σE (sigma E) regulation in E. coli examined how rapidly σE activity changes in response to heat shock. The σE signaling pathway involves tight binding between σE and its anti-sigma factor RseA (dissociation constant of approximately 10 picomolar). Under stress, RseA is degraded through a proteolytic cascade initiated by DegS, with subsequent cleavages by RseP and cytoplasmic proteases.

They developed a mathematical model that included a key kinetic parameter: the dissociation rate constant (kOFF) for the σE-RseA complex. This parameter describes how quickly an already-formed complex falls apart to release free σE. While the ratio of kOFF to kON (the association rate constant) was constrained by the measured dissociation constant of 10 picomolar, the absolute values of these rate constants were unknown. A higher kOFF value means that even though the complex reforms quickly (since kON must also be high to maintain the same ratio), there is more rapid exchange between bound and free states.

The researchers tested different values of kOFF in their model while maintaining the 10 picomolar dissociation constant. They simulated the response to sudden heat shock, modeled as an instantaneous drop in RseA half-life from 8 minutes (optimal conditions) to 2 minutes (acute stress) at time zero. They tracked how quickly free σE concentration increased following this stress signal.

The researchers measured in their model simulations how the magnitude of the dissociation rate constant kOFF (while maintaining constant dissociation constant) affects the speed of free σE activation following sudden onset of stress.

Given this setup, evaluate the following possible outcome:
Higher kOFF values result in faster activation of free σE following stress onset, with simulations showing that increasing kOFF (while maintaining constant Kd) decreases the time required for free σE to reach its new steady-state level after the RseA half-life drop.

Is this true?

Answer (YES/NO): NO